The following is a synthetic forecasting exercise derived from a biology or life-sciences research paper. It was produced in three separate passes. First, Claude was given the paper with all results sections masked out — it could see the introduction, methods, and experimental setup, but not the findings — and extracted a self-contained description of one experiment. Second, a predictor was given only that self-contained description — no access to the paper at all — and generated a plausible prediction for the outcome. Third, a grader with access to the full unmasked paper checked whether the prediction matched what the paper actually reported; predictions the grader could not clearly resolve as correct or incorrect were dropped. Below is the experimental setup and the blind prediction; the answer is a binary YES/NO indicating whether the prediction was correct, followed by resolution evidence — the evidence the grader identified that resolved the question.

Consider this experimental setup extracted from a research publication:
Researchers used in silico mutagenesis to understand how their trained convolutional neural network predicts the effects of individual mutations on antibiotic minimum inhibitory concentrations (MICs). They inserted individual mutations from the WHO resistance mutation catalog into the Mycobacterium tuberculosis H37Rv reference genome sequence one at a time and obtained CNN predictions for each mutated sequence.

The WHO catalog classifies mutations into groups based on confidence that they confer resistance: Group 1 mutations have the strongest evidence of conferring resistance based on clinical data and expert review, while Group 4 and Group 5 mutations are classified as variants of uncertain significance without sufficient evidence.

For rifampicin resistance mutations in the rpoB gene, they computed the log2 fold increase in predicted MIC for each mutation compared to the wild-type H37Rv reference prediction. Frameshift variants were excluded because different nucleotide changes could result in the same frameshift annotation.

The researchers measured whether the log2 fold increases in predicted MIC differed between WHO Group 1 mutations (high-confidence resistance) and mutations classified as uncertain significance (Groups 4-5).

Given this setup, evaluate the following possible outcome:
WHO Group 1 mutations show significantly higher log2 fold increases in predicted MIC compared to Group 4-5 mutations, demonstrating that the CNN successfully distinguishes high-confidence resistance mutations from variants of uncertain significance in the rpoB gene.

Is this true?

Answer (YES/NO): YES